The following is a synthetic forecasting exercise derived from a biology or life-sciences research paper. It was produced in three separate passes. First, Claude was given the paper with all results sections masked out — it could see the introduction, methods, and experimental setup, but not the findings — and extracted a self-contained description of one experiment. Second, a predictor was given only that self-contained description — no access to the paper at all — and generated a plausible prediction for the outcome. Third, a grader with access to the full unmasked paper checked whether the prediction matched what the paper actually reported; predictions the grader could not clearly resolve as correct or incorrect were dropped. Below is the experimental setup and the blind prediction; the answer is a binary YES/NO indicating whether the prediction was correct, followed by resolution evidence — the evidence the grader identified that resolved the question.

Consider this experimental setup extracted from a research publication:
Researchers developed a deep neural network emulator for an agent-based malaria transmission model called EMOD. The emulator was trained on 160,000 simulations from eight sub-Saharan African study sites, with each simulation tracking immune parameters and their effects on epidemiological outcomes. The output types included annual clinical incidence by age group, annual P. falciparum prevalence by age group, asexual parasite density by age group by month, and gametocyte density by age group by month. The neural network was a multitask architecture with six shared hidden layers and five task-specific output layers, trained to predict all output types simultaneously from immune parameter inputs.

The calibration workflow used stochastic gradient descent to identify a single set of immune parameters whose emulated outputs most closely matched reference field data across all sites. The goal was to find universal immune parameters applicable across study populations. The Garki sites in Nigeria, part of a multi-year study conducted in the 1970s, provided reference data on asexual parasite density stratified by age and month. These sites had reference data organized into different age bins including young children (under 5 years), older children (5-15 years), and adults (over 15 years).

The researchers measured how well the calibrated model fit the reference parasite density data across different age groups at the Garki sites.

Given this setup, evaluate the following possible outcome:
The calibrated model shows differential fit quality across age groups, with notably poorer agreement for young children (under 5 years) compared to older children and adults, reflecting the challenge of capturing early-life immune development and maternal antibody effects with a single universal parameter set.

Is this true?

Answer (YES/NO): YES